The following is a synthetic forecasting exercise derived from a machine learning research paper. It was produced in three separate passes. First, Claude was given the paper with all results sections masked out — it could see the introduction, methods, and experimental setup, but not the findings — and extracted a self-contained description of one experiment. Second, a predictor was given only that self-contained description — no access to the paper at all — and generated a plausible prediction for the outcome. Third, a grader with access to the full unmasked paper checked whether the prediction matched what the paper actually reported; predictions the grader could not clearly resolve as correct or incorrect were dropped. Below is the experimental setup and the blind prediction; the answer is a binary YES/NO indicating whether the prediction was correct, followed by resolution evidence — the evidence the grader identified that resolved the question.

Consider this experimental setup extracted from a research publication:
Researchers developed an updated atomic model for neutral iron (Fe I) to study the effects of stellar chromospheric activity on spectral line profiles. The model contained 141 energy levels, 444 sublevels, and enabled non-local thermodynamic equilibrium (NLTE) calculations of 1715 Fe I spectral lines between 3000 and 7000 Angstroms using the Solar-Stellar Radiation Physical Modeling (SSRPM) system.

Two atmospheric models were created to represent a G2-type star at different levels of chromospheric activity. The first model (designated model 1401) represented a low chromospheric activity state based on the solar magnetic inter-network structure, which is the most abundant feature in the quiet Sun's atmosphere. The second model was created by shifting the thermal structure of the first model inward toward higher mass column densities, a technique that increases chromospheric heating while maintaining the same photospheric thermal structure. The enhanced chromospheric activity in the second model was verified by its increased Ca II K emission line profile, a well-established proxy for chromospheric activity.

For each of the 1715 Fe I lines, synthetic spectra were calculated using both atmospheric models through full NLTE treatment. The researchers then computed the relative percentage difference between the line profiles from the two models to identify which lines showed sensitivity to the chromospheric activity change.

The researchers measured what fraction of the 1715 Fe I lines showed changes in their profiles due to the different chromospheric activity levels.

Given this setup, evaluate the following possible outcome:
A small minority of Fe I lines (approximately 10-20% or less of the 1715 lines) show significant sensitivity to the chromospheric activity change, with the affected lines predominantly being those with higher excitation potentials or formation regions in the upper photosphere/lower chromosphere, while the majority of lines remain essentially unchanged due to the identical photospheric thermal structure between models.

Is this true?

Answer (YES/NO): NO